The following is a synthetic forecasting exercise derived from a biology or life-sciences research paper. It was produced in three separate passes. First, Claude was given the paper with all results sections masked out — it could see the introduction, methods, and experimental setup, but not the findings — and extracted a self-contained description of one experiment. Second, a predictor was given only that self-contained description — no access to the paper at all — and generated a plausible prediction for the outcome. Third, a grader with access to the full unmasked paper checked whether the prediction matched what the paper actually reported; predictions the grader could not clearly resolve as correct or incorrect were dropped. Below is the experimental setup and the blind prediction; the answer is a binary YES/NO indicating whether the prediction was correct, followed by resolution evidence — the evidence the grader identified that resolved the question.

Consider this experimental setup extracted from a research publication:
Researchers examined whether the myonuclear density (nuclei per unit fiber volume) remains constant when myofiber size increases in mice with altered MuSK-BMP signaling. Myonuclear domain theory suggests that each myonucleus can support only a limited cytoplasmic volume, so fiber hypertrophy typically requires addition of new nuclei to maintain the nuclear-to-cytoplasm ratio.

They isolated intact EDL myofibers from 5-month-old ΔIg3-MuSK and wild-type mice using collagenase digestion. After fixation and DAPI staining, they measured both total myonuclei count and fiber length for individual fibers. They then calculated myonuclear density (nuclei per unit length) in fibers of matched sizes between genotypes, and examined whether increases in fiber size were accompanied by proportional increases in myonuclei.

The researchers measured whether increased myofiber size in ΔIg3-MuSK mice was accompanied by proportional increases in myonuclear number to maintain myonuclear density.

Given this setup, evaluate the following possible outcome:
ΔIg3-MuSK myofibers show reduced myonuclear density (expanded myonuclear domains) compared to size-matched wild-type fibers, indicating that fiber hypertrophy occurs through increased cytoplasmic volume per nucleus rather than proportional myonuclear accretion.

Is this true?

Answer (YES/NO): NO